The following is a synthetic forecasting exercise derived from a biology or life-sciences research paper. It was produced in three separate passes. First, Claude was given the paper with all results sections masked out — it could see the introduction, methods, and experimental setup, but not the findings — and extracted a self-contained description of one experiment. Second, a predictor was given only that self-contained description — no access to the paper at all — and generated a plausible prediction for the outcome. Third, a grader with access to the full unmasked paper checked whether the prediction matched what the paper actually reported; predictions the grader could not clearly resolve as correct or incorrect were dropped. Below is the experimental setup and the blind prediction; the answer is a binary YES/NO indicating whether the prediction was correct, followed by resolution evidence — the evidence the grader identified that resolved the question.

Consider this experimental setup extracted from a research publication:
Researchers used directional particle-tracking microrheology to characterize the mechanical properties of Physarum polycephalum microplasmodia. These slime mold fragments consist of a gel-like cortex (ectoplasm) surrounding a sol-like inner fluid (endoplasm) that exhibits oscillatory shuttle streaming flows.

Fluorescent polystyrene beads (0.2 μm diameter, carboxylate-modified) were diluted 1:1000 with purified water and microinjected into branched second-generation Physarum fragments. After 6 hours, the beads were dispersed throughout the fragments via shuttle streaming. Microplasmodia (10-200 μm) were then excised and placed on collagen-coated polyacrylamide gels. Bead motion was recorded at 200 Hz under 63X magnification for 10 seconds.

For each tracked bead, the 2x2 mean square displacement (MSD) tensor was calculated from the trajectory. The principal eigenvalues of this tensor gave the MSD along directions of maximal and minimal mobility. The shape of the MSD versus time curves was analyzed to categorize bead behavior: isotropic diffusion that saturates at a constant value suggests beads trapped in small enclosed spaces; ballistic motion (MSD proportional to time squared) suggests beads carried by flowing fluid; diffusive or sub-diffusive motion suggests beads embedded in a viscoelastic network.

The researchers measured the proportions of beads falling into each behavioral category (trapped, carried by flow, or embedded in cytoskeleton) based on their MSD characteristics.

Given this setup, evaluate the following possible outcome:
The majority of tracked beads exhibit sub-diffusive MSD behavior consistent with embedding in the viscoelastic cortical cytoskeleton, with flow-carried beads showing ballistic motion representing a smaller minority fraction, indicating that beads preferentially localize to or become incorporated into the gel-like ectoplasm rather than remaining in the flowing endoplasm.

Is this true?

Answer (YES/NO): NO